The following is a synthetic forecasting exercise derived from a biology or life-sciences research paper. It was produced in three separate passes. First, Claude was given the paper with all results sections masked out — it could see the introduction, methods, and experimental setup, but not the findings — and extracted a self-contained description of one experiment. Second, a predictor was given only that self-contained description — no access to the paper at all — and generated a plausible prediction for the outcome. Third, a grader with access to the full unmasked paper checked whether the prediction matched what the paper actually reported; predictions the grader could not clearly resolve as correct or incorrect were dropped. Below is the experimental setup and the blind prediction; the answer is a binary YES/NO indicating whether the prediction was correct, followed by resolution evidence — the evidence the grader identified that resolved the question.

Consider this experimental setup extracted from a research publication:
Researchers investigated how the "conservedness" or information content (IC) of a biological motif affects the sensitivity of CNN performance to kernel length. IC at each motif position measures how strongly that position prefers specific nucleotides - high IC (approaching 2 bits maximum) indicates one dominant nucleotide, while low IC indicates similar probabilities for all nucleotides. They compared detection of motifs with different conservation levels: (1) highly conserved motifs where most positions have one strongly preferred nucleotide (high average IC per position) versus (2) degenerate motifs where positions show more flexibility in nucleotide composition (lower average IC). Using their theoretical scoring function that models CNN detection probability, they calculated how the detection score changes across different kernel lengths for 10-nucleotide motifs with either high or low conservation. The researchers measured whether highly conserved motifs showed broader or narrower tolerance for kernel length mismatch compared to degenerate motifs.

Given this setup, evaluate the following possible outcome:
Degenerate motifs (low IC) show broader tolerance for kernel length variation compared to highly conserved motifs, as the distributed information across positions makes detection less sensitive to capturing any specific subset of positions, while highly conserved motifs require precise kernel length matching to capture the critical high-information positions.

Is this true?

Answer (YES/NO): NO